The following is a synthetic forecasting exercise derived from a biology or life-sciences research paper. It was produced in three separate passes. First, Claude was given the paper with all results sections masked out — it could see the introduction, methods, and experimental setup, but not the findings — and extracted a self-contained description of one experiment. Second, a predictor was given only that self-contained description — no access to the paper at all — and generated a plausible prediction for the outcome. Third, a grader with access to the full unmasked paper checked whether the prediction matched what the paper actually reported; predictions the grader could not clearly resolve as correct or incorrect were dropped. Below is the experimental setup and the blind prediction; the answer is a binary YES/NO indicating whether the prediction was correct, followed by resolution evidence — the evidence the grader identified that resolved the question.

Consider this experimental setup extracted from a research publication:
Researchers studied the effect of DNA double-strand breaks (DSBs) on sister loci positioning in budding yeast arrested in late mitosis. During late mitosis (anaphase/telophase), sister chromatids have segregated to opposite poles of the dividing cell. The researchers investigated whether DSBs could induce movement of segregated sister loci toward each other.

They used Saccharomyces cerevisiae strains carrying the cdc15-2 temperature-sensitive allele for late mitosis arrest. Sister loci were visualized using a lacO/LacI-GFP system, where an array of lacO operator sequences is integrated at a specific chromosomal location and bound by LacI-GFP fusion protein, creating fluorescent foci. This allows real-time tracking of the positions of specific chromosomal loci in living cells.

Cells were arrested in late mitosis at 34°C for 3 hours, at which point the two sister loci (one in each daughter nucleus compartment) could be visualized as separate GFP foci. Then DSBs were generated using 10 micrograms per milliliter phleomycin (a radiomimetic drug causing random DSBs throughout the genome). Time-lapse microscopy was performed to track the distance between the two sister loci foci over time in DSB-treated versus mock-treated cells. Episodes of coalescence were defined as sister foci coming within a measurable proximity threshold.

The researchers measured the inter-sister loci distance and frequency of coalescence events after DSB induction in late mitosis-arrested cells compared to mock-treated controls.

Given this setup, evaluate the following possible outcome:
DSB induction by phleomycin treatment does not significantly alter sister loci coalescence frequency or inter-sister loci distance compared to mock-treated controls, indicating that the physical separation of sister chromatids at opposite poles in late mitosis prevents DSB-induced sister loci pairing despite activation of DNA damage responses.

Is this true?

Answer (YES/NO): NO